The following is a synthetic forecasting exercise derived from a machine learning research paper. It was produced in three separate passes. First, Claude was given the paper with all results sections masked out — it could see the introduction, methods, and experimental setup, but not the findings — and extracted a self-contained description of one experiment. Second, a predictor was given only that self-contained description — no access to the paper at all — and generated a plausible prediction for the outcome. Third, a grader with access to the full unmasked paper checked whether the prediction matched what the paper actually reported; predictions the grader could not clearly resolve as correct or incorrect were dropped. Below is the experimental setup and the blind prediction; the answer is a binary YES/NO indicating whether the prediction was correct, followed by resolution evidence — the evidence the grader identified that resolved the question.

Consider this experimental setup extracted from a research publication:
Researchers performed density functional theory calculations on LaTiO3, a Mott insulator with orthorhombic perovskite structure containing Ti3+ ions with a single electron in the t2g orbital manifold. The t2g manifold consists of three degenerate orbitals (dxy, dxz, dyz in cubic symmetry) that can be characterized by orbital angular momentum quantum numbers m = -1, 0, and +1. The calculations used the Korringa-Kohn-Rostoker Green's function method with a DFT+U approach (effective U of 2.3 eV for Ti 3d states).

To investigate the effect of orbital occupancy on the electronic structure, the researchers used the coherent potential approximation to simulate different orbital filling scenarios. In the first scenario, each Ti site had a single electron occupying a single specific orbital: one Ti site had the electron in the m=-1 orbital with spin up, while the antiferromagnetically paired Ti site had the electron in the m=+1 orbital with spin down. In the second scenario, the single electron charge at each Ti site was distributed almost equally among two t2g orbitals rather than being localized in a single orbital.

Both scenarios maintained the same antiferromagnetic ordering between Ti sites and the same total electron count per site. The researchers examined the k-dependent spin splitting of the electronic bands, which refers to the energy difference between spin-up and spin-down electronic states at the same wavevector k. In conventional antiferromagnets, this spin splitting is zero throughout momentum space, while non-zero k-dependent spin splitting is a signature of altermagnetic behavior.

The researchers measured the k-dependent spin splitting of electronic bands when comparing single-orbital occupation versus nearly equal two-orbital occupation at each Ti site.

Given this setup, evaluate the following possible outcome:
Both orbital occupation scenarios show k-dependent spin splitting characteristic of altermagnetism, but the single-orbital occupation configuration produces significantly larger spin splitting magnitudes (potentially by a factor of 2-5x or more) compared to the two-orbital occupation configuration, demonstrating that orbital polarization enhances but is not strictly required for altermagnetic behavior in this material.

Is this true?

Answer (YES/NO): NO